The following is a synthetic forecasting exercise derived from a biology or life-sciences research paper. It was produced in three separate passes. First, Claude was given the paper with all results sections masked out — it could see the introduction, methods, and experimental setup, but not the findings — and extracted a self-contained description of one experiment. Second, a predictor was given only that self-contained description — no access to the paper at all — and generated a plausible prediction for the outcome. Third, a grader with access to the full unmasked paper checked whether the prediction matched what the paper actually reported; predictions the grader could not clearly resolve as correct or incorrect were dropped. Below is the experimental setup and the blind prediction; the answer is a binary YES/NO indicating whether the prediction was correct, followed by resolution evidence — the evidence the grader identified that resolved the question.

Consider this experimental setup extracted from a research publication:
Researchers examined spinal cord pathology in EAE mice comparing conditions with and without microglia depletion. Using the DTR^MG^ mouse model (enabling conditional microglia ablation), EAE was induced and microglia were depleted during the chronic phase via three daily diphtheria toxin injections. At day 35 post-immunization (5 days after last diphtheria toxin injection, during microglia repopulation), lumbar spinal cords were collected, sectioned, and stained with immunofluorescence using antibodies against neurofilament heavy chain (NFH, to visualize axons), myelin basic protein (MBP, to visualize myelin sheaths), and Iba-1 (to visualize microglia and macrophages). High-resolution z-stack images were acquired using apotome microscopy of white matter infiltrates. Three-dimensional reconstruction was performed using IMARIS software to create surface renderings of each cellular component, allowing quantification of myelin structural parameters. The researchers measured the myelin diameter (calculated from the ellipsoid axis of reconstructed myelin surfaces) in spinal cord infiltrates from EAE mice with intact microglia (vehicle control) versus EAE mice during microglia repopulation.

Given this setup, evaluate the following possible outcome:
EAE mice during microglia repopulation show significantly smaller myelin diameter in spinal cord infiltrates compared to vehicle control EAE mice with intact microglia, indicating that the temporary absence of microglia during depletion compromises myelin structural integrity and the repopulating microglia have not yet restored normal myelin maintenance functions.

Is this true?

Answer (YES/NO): NO